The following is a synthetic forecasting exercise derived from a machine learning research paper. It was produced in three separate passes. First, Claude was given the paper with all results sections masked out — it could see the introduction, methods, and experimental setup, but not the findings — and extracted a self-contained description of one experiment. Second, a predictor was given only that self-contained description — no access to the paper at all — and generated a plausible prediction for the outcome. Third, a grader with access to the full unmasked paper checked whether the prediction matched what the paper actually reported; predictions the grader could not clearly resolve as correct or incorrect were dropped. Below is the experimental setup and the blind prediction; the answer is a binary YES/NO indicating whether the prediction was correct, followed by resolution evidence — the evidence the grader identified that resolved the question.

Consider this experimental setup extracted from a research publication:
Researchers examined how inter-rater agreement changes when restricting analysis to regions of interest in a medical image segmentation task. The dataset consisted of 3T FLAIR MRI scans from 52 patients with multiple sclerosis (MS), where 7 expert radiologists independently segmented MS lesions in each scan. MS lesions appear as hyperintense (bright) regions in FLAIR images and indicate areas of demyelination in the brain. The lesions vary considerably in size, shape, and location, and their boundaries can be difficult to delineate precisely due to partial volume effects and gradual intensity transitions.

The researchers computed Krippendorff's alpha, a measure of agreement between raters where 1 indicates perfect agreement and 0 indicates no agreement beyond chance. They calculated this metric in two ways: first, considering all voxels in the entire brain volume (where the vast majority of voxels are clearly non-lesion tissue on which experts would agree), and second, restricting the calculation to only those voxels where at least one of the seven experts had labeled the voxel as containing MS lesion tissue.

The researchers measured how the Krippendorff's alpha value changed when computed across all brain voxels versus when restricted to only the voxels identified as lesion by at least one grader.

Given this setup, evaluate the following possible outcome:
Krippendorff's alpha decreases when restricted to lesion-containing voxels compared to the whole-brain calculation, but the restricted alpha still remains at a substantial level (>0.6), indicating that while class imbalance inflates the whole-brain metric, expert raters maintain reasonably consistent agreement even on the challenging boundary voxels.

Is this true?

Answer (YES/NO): NO